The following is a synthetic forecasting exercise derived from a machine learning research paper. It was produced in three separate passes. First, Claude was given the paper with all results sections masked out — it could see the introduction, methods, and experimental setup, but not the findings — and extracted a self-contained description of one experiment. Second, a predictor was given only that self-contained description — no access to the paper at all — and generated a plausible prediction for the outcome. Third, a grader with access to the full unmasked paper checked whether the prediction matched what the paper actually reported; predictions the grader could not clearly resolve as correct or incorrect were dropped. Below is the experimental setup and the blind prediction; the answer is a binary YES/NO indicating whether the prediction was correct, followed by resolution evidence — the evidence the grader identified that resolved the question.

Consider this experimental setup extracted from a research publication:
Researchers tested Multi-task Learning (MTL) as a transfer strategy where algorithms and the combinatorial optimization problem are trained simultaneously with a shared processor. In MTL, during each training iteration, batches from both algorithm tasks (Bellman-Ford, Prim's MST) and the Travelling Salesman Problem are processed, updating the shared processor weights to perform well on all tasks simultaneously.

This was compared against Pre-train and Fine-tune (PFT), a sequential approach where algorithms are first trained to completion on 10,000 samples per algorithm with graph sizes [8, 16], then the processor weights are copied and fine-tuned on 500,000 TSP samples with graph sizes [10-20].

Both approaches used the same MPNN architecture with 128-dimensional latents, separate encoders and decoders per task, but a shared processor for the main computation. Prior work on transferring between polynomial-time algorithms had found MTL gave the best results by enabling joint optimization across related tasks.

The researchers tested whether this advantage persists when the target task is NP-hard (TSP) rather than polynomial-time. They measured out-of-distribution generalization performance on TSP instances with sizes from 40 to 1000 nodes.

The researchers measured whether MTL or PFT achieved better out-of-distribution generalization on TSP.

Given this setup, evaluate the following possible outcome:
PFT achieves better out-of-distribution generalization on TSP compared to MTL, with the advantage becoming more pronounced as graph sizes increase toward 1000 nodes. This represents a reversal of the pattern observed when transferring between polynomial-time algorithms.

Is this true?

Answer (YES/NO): NO